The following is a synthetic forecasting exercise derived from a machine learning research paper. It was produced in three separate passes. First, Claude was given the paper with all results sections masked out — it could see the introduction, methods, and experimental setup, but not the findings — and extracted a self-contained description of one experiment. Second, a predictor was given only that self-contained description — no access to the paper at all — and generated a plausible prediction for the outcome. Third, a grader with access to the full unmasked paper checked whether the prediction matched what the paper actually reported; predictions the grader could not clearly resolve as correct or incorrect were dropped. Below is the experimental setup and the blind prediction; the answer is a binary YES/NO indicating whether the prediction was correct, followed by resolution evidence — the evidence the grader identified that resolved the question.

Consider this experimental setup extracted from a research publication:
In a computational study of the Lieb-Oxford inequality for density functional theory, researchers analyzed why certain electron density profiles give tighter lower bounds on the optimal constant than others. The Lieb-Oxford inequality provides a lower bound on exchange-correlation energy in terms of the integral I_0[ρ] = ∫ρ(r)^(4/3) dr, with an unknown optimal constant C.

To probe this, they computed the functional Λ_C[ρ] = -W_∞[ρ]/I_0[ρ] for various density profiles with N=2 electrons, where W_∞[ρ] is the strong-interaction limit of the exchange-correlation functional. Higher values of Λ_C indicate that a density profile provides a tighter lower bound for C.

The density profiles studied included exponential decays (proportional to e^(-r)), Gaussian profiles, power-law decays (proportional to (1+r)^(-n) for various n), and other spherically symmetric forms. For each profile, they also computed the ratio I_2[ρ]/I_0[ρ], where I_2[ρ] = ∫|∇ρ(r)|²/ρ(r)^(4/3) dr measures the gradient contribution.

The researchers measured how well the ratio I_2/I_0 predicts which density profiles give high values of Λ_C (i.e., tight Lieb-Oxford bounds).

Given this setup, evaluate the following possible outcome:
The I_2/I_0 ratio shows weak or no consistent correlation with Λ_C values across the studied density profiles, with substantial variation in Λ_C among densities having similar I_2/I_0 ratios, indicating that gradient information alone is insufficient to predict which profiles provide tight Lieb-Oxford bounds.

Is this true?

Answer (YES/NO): NO